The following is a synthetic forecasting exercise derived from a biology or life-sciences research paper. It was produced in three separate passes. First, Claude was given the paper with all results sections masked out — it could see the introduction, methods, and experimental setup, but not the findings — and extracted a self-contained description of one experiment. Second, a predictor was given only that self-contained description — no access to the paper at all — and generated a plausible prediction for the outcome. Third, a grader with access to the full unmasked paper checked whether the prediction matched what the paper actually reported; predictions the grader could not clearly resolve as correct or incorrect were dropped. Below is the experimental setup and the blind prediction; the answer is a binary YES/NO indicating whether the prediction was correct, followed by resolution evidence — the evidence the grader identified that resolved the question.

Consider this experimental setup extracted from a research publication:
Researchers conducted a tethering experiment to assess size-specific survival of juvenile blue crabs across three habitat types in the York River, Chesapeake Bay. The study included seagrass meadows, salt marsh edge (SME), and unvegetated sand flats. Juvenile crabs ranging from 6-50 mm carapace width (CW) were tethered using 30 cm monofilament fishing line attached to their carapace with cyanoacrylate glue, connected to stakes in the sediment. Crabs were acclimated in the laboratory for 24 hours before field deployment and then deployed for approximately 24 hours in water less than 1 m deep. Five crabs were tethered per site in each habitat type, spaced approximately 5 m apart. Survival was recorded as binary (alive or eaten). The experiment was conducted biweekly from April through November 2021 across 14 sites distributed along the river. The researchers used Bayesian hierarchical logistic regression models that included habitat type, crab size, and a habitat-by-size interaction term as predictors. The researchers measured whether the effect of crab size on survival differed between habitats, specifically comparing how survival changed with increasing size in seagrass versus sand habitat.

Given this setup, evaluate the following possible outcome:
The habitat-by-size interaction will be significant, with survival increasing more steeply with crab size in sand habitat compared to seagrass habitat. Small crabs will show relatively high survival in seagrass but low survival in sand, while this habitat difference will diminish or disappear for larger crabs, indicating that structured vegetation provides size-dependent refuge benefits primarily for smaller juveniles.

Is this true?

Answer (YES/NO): YES